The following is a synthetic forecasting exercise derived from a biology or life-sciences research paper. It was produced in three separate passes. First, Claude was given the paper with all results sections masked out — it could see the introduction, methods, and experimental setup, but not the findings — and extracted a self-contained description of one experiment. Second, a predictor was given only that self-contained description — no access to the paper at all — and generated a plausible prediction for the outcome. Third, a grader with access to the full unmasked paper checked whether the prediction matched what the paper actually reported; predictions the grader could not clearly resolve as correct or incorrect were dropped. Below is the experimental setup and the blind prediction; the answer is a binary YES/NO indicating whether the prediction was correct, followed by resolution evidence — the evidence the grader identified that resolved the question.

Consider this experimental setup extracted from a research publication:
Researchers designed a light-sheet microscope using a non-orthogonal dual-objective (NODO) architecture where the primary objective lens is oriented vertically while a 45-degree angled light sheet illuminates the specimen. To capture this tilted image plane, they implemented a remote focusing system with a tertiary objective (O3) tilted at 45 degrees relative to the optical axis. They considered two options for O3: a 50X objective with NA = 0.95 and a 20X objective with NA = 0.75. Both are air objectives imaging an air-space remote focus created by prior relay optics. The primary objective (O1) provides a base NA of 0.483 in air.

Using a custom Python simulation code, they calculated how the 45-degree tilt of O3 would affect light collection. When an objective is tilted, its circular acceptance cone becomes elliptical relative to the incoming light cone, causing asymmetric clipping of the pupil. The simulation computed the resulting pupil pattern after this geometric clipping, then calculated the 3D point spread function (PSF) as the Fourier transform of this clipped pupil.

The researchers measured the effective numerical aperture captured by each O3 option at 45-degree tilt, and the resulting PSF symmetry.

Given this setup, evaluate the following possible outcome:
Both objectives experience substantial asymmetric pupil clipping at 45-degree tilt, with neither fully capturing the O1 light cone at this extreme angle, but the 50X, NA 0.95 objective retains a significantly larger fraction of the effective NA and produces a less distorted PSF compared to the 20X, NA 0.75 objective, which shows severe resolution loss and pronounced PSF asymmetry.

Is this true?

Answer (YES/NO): NO